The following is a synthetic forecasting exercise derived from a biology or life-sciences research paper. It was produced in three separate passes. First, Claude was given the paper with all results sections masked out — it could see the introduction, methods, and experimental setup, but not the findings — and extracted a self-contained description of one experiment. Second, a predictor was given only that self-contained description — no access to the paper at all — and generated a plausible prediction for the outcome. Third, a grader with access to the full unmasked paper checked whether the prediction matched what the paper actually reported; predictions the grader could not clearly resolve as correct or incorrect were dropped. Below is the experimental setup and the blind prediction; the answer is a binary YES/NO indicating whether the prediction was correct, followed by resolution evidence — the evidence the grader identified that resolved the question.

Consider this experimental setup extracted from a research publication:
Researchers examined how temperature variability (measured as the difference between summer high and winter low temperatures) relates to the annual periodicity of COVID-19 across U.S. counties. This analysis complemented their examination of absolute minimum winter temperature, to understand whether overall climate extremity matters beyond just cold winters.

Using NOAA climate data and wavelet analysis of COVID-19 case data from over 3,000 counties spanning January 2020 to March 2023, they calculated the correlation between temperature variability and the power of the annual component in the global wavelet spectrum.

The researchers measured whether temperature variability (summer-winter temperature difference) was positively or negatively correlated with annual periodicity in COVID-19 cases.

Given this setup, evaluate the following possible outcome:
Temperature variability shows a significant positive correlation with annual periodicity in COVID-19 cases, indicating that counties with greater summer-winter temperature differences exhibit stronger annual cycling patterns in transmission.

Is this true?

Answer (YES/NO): YES